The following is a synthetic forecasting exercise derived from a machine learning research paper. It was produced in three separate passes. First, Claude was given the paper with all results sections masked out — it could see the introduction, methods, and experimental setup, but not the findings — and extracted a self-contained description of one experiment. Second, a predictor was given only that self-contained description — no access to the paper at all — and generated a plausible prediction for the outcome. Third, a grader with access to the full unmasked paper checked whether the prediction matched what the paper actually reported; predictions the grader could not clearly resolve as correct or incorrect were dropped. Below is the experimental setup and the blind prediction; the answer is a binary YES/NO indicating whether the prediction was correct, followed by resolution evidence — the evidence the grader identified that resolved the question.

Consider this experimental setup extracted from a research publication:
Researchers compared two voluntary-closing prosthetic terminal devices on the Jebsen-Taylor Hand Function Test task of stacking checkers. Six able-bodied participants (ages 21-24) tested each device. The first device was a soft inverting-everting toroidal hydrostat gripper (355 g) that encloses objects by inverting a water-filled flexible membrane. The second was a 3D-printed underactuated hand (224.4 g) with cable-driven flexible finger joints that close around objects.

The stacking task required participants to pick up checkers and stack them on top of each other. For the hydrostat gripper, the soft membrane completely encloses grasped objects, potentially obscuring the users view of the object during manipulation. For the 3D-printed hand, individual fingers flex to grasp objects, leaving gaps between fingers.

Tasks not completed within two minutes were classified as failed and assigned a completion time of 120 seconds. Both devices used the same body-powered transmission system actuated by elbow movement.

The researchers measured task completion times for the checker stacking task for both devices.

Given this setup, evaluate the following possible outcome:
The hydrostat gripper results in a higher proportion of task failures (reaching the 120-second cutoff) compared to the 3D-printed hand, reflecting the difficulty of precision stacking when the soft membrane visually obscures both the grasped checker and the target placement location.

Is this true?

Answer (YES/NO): NO